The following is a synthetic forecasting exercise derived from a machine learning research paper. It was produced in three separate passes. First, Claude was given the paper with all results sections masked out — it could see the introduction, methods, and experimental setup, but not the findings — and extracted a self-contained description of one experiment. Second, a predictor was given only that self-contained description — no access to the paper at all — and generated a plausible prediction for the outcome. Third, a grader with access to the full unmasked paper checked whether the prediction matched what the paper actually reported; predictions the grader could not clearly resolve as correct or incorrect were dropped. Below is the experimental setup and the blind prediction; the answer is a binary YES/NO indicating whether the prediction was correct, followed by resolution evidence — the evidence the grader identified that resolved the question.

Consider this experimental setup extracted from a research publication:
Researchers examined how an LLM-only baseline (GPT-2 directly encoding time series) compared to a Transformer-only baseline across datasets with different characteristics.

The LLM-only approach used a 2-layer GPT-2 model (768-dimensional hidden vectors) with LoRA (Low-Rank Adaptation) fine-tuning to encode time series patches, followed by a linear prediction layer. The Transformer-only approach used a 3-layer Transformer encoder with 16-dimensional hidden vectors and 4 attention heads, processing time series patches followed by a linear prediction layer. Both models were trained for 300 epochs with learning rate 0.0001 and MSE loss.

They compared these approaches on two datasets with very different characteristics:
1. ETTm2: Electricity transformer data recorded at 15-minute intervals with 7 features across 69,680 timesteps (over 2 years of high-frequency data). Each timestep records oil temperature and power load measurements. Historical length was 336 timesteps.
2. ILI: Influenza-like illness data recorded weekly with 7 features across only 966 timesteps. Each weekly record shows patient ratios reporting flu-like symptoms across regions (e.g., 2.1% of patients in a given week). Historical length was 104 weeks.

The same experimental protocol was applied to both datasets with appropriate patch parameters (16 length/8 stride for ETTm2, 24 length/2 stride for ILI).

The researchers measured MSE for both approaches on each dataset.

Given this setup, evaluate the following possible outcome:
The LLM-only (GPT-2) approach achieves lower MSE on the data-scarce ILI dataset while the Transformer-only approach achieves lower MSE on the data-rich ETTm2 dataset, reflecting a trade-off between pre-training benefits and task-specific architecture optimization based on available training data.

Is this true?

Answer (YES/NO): YES